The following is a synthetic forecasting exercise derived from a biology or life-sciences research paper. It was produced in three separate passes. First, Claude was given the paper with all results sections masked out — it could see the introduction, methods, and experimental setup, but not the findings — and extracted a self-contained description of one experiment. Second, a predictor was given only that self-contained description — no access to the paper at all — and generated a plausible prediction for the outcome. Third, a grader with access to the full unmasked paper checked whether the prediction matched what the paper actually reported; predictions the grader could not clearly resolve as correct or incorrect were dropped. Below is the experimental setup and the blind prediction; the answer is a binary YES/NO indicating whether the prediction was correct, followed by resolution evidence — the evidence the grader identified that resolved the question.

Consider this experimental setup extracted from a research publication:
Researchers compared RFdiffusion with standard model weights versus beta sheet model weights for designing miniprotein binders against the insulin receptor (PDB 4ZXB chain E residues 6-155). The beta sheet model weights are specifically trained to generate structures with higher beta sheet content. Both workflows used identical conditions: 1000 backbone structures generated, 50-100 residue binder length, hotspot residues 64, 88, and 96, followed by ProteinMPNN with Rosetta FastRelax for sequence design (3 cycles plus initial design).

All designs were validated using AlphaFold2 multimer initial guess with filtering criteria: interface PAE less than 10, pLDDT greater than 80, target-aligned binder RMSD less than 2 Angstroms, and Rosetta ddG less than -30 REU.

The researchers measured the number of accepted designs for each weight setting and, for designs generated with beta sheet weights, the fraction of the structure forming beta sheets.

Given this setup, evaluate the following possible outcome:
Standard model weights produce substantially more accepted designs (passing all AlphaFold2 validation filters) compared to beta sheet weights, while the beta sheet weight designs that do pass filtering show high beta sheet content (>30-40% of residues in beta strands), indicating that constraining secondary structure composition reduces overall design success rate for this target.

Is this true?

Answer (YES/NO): NO